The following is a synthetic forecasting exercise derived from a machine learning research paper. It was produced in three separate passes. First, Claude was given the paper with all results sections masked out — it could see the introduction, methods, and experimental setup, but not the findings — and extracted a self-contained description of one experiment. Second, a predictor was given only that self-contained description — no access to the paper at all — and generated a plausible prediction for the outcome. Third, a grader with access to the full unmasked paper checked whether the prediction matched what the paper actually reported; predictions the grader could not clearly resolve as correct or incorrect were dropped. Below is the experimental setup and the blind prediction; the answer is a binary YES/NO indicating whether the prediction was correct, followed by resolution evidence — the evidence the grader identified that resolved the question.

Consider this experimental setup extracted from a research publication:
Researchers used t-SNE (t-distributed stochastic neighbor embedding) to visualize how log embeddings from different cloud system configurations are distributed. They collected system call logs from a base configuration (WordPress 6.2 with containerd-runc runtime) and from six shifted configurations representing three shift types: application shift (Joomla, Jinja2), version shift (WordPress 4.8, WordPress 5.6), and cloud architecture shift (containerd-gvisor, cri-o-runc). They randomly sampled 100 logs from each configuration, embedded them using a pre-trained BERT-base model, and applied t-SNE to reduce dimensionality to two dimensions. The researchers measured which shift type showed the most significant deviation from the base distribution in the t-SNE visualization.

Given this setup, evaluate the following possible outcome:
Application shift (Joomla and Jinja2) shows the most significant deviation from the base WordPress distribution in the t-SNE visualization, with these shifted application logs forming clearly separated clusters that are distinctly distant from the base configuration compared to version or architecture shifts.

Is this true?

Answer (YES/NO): NO